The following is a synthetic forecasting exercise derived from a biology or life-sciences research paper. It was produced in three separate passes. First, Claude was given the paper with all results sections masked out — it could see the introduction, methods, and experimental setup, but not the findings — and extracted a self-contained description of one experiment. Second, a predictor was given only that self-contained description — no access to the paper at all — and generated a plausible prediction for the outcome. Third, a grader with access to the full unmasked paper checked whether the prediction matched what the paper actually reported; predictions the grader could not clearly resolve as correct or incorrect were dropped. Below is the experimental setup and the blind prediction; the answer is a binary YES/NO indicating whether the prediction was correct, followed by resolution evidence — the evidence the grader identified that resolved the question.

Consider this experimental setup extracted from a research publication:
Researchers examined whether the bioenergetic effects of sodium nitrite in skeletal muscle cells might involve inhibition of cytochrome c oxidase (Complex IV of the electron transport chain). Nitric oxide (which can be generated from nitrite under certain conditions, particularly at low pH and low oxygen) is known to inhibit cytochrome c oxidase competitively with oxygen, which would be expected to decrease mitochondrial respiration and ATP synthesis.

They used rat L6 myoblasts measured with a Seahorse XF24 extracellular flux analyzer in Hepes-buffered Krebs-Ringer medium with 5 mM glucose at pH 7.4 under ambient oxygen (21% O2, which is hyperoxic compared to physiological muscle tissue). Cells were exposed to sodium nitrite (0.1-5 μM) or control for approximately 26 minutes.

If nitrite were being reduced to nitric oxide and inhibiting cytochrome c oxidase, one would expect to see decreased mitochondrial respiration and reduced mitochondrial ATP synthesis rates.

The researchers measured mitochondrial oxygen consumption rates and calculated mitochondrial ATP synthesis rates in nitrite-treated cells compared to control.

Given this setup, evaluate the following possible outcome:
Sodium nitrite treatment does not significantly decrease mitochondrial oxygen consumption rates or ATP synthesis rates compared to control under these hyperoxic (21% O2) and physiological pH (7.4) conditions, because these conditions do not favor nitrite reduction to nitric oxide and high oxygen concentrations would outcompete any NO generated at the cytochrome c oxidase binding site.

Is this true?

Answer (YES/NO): YES